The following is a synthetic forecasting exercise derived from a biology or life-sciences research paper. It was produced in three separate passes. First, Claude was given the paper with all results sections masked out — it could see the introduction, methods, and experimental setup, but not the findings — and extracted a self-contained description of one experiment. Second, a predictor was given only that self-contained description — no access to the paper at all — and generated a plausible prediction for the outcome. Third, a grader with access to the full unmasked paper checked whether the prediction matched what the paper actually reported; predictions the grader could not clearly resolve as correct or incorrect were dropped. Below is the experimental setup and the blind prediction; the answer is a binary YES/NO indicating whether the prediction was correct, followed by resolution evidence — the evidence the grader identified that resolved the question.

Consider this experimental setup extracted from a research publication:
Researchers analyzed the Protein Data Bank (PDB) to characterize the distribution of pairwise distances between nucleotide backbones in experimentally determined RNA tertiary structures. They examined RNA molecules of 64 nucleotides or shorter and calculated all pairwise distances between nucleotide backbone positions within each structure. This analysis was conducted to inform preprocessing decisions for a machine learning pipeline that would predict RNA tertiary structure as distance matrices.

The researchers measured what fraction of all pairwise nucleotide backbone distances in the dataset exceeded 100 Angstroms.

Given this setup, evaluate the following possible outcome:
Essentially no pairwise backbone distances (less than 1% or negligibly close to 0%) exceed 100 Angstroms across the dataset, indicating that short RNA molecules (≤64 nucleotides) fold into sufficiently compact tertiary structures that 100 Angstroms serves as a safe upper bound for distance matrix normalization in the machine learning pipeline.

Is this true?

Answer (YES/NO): YES